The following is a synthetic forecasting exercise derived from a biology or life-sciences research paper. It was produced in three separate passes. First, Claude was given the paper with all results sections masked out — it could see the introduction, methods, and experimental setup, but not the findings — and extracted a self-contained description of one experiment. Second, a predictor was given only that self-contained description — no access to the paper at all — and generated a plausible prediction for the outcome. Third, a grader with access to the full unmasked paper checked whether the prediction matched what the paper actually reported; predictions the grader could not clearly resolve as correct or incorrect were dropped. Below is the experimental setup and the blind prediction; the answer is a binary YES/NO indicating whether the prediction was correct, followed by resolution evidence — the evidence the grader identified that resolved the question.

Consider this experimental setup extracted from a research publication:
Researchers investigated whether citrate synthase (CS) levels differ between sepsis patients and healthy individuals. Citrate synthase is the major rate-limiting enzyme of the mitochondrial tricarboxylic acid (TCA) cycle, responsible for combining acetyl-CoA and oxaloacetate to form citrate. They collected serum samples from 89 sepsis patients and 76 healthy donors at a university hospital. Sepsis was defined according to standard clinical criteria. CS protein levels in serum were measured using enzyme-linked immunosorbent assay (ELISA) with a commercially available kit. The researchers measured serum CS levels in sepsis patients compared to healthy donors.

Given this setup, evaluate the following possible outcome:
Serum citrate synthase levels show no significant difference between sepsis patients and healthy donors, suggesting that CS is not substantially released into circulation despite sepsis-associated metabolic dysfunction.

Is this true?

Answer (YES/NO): NO